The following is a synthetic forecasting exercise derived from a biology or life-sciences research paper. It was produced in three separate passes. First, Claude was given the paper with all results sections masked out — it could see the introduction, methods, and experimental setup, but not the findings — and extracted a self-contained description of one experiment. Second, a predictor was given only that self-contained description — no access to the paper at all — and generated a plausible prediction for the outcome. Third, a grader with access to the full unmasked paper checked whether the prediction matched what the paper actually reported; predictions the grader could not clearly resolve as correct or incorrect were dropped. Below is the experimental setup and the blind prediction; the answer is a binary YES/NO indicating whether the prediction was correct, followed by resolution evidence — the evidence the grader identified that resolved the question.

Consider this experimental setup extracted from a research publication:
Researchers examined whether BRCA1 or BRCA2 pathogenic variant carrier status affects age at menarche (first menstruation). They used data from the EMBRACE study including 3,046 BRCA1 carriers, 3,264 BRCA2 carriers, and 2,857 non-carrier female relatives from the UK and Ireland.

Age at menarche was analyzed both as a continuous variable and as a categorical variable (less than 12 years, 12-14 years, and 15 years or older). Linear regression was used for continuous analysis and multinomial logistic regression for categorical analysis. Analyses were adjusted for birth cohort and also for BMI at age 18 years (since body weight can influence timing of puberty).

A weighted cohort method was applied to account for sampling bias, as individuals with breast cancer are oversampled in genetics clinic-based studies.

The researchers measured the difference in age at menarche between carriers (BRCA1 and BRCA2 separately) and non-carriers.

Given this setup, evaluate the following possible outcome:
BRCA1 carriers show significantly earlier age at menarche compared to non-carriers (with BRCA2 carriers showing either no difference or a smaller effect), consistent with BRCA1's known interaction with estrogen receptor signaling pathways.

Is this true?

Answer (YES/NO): NO